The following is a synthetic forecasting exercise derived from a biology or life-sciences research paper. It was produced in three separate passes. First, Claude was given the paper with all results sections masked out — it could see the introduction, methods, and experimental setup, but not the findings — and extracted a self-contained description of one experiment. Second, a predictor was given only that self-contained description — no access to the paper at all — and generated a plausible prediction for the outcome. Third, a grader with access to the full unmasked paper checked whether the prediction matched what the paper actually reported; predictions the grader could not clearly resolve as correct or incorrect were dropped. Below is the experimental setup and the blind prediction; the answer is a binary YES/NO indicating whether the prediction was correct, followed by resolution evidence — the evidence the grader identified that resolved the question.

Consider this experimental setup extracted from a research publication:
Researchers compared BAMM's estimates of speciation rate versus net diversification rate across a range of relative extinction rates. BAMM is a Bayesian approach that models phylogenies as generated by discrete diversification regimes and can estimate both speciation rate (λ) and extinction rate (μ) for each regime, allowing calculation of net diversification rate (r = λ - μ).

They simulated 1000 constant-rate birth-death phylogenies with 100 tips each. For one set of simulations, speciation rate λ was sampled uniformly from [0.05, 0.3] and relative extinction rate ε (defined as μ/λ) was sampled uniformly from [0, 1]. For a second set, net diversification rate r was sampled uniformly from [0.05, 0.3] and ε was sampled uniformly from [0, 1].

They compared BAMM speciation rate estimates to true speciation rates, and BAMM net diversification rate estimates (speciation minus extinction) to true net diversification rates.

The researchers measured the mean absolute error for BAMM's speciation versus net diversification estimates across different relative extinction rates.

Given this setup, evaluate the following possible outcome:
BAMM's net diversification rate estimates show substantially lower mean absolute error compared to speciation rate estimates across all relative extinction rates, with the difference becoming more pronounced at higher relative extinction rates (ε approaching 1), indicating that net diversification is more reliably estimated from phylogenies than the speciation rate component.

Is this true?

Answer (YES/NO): NO